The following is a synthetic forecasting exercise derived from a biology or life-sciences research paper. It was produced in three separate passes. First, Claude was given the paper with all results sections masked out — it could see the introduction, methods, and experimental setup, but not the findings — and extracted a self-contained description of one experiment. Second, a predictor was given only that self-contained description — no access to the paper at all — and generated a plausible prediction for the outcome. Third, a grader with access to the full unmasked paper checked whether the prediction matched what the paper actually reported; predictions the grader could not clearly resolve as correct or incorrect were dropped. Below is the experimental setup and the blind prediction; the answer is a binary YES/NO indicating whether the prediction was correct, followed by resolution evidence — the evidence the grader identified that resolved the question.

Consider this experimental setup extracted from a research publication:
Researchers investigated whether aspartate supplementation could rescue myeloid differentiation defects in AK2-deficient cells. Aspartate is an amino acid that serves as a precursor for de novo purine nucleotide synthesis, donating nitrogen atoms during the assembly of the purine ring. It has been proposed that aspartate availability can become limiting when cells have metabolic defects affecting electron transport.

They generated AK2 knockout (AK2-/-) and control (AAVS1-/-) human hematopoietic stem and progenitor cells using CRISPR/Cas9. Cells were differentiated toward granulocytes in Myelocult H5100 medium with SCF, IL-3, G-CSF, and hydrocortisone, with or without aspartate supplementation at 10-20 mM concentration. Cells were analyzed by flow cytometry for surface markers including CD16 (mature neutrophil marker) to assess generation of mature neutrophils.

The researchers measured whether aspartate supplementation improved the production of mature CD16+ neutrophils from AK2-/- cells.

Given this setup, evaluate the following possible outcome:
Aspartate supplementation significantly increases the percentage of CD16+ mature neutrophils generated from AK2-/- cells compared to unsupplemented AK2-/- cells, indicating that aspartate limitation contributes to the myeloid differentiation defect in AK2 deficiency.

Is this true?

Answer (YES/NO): NO